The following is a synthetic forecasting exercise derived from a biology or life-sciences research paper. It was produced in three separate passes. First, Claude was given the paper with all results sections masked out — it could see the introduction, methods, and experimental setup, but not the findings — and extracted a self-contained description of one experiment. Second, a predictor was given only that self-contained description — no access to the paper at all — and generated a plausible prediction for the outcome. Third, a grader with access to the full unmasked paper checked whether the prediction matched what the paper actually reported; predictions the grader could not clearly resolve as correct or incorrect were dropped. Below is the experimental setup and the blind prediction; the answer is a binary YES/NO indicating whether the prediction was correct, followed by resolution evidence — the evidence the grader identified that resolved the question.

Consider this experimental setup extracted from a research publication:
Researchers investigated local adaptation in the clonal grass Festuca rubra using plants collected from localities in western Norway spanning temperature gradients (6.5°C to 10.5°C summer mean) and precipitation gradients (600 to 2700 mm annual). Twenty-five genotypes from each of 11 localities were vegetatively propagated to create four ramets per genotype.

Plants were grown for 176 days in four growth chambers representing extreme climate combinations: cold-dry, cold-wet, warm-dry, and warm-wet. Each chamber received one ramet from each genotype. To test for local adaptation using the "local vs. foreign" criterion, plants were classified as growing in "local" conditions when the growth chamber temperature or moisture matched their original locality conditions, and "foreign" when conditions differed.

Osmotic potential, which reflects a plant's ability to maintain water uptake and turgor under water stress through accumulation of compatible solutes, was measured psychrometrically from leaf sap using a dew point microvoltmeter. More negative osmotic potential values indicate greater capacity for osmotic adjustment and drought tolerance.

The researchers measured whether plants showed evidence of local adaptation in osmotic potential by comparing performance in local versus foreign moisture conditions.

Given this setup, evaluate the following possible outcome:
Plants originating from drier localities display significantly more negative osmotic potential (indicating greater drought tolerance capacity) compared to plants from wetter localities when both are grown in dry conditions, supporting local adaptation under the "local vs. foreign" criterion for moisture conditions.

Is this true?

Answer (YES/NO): NO